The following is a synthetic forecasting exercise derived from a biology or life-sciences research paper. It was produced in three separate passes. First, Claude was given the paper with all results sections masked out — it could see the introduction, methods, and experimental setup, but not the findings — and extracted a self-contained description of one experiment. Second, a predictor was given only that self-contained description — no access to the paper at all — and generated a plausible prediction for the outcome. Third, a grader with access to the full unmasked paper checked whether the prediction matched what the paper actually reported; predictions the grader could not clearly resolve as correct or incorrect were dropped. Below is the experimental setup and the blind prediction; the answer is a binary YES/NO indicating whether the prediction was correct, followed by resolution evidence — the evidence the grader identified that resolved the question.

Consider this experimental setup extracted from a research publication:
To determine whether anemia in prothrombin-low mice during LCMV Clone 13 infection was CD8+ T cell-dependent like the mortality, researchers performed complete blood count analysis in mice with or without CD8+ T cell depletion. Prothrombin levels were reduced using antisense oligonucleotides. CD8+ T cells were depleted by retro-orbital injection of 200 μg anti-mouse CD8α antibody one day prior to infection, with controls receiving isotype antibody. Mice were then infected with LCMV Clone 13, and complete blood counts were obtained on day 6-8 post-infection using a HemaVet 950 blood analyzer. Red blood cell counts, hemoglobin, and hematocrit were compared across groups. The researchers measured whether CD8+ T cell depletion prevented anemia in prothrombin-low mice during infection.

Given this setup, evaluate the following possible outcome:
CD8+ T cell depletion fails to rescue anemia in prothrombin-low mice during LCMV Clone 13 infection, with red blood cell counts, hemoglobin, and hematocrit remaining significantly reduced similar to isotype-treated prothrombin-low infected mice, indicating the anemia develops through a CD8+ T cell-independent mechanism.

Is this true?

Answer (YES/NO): NO